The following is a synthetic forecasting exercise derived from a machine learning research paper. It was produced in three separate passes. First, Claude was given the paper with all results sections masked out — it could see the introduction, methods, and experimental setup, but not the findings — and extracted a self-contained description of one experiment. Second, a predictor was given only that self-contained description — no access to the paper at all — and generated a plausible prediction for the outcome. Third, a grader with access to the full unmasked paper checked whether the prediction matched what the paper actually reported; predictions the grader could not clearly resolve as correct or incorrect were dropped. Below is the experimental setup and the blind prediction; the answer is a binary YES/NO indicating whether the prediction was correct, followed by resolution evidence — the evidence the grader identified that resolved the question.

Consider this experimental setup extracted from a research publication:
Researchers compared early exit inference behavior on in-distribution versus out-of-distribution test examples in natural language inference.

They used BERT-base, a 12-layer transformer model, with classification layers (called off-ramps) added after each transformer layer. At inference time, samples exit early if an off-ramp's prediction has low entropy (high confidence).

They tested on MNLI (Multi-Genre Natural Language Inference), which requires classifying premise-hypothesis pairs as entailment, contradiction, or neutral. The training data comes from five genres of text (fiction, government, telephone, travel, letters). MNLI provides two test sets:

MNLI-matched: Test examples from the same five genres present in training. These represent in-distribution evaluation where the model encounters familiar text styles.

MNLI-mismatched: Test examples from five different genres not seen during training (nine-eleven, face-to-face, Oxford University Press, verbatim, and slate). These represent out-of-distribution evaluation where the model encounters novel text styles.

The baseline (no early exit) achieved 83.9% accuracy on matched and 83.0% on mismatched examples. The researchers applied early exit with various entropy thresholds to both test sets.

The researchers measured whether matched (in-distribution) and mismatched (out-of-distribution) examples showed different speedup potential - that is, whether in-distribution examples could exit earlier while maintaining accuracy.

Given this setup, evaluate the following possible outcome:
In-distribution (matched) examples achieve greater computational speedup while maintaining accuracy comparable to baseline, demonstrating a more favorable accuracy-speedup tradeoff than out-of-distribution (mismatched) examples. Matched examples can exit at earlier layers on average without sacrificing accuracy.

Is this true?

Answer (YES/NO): NO